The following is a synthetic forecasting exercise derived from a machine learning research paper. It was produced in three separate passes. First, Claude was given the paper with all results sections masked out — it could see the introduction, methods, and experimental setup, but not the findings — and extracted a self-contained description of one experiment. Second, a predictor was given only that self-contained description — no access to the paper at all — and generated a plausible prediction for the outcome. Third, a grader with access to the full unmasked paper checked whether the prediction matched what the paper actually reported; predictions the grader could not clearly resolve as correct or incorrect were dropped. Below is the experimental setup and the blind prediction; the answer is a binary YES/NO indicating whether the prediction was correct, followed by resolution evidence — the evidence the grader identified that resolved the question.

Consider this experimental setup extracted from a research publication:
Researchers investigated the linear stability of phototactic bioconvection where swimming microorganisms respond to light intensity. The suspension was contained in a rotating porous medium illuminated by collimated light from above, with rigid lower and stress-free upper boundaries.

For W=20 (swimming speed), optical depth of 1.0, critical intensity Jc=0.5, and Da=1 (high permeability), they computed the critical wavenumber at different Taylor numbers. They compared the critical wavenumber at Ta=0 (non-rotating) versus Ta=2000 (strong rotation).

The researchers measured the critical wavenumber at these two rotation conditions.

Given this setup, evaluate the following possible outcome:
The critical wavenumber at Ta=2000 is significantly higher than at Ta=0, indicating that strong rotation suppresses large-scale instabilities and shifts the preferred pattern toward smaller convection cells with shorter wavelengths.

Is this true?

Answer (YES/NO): YES